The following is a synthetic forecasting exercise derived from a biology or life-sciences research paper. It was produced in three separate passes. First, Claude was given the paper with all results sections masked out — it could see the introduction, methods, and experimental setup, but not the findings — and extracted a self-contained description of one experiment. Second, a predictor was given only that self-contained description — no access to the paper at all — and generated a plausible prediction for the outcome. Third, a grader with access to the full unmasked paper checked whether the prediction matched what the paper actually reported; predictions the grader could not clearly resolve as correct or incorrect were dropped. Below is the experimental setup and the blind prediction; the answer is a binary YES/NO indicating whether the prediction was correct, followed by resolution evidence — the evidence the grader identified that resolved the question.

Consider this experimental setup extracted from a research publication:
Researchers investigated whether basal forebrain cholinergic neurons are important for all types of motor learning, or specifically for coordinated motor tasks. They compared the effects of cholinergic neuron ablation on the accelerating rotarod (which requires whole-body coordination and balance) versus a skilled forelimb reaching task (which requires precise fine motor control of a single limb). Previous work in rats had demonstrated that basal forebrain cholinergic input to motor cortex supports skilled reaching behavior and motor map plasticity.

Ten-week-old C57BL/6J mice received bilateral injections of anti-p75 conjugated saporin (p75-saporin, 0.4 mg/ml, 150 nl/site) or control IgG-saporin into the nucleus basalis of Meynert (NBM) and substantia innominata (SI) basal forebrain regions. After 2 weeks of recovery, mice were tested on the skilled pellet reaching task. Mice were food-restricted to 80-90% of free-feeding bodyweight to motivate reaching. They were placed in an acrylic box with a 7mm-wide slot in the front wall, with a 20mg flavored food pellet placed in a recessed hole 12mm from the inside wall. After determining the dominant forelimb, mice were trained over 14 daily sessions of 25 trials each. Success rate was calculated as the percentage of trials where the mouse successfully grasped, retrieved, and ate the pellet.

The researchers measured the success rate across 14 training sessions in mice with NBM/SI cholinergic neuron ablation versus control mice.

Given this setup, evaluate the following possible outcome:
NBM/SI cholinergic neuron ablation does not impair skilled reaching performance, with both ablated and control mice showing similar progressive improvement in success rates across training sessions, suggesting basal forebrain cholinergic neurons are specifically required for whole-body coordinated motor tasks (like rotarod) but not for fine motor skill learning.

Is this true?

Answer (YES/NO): YES